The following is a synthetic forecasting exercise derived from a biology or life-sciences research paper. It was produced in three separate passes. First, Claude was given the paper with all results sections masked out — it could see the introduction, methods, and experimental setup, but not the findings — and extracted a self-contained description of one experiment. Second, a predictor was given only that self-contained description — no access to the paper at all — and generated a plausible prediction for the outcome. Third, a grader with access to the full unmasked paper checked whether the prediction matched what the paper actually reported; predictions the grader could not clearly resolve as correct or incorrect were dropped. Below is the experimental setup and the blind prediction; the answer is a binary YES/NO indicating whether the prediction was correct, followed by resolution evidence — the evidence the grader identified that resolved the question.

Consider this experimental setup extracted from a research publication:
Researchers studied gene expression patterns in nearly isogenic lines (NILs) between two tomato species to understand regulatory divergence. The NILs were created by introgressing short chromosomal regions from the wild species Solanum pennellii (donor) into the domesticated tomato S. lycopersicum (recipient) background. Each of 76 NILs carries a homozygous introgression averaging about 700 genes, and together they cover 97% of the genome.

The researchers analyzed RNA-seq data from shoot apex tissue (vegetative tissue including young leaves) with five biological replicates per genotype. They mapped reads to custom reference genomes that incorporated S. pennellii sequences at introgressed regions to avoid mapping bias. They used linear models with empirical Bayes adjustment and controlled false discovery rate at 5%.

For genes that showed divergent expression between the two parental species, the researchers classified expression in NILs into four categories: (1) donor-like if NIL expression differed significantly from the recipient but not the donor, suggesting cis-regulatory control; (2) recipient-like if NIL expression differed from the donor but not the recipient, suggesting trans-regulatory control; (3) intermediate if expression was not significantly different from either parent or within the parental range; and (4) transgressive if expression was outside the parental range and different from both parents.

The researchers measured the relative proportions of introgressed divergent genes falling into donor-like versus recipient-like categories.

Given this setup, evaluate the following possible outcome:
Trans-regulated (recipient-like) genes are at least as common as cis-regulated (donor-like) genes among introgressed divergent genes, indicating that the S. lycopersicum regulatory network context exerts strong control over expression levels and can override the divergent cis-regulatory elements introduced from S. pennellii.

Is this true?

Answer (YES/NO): NO